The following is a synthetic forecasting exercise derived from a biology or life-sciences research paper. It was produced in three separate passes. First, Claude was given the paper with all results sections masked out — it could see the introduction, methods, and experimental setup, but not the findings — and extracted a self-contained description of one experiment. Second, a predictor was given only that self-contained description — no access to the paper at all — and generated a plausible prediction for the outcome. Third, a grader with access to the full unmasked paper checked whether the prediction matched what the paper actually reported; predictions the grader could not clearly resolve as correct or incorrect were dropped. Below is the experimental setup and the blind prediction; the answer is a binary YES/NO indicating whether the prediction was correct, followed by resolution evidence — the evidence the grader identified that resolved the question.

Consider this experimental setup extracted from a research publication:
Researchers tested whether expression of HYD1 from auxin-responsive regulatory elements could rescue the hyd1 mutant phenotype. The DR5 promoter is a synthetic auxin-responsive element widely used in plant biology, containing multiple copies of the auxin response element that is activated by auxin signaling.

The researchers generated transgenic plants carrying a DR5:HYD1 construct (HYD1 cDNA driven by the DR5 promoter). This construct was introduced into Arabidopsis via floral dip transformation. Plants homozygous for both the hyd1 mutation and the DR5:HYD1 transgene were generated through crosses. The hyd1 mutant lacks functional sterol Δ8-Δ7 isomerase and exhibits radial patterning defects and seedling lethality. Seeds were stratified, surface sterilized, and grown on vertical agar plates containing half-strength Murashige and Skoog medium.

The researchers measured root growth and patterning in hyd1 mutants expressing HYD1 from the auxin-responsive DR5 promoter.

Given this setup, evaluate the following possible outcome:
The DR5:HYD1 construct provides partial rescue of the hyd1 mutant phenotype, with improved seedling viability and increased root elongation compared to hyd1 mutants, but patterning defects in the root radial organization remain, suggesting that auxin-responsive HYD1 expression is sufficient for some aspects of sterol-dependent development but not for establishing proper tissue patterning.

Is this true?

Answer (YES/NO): NO